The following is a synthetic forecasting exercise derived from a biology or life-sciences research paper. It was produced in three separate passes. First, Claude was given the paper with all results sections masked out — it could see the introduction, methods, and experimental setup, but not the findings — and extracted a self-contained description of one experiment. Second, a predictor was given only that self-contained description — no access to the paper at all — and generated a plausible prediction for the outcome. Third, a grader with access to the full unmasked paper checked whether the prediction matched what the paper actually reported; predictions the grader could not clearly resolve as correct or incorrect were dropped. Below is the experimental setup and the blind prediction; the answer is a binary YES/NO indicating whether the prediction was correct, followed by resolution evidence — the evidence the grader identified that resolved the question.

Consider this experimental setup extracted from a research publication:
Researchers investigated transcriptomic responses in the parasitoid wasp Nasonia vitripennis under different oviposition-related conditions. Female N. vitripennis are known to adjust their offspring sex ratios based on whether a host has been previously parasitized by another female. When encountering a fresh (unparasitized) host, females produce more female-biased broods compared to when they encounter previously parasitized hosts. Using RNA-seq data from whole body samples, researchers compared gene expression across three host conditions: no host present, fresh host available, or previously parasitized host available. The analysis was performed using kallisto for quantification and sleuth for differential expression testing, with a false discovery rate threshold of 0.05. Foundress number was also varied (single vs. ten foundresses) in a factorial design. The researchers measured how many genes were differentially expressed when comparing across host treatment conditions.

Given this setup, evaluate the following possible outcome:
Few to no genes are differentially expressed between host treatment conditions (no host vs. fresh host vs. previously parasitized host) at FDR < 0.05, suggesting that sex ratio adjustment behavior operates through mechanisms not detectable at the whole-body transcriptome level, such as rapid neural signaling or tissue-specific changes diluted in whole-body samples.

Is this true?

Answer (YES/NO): NO